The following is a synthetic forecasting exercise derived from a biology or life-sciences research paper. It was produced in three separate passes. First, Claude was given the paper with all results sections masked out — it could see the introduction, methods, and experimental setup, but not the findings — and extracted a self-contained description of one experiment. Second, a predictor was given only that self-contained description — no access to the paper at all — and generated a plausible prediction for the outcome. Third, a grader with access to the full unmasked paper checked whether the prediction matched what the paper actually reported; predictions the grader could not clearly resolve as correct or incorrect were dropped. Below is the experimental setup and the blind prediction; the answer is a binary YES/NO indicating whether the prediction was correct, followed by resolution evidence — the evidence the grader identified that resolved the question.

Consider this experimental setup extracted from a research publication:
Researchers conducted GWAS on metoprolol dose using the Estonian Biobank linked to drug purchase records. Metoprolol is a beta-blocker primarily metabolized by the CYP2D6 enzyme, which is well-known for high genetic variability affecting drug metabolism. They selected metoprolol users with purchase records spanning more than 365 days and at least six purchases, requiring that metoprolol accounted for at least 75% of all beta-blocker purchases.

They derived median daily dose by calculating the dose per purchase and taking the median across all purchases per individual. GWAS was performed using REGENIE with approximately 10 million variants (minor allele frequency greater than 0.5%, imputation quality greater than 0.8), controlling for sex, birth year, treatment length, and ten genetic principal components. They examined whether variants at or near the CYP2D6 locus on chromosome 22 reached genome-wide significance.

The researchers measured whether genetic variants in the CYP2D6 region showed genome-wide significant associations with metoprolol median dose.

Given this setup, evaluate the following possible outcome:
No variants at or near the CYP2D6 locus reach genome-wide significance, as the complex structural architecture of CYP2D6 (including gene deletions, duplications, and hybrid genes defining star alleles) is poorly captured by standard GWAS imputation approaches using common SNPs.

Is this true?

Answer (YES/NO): NO